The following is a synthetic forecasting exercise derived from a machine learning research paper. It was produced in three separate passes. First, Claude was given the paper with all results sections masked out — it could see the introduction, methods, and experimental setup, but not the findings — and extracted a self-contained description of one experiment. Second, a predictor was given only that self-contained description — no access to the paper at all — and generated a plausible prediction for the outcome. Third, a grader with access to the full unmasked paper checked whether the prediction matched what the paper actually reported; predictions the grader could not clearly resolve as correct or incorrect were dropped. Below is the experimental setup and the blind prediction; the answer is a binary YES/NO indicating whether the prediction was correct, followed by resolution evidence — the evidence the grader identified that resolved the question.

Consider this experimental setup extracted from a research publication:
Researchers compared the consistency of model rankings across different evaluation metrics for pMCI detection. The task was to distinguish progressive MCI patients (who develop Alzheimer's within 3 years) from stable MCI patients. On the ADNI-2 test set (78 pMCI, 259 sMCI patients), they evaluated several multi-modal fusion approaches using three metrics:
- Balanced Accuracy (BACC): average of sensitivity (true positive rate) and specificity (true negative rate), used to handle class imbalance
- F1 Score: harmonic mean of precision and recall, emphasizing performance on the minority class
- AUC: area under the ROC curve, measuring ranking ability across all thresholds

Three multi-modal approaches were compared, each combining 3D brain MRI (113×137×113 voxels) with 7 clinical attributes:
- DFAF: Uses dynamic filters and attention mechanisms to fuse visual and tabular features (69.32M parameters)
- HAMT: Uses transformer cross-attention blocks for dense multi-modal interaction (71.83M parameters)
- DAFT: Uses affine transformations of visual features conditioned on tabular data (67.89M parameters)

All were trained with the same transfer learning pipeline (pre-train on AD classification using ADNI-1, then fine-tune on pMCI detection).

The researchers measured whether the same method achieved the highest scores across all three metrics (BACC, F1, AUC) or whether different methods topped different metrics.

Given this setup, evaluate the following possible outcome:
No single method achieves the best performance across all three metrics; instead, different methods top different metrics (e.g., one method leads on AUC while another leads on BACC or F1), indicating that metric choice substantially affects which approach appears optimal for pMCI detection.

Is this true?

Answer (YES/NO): NO